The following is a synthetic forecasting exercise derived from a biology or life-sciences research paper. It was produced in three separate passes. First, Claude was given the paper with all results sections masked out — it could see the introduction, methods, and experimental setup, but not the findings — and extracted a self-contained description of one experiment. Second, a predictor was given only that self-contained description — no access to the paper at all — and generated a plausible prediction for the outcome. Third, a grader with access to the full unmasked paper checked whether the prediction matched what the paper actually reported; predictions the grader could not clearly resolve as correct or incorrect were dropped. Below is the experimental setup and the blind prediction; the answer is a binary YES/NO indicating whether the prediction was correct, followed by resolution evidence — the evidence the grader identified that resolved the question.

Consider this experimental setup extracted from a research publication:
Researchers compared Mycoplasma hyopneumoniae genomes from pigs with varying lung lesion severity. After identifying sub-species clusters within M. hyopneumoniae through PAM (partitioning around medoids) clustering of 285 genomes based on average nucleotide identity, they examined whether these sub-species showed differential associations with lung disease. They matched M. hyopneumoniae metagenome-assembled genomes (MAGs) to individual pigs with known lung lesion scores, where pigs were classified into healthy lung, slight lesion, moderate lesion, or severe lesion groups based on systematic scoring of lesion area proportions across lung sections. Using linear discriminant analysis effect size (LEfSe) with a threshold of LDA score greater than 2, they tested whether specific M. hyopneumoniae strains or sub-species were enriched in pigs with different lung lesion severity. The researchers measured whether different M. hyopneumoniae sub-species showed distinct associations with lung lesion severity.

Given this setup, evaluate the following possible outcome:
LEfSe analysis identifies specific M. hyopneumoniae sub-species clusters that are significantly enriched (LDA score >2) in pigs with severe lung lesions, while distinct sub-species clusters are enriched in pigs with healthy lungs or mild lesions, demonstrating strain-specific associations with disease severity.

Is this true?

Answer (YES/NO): NO